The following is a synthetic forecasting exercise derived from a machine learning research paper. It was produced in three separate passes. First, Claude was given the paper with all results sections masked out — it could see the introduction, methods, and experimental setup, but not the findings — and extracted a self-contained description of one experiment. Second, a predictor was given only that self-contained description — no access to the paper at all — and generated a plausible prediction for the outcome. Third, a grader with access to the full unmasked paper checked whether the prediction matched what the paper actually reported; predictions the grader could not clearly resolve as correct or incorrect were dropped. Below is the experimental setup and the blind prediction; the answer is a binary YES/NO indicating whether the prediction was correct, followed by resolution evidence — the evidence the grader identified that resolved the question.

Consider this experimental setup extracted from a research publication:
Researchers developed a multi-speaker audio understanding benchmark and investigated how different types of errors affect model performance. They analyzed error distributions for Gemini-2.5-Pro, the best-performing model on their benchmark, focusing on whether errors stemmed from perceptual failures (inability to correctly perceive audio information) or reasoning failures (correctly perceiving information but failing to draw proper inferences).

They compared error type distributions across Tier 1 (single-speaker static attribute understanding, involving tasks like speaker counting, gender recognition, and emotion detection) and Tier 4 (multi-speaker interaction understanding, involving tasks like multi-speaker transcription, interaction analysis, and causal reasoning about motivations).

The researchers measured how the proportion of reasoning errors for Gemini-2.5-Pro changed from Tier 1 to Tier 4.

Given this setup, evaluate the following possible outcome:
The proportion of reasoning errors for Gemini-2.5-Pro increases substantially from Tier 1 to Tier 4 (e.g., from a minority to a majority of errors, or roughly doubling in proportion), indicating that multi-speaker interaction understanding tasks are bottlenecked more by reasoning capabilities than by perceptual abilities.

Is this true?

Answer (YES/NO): NO